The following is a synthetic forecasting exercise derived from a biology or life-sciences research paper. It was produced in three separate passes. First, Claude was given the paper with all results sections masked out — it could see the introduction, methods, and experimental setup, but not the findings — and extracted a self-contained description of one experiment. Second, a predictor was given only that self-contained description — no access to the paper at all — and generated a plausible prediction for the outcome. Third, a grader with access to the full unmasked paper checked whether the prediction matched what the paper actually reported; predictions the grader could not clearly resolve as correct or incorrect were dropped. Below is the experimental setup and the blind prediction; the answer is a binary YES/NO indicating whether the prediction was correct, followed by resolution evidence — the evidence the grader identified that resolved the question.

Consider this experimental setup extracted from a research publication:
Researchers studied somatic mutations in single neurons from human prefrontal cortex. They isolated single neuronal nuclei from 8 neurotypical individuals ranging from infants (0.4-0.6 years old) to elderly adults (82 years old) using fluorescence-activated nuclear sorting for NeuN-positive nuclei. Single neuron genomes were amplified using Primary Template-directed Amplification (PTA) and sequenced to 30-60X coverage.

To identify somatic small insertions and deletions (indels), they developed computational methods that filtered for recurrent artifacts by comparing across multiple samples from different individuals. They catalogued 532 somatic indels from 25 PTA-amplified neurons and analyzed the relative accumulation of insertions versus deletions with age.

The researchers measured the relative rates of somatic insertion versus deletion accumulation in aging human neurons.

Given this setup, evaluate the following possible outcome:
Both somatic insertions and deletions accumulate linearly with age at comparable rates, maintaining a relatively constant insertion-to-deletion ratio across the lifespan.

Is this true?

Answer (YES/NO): NO